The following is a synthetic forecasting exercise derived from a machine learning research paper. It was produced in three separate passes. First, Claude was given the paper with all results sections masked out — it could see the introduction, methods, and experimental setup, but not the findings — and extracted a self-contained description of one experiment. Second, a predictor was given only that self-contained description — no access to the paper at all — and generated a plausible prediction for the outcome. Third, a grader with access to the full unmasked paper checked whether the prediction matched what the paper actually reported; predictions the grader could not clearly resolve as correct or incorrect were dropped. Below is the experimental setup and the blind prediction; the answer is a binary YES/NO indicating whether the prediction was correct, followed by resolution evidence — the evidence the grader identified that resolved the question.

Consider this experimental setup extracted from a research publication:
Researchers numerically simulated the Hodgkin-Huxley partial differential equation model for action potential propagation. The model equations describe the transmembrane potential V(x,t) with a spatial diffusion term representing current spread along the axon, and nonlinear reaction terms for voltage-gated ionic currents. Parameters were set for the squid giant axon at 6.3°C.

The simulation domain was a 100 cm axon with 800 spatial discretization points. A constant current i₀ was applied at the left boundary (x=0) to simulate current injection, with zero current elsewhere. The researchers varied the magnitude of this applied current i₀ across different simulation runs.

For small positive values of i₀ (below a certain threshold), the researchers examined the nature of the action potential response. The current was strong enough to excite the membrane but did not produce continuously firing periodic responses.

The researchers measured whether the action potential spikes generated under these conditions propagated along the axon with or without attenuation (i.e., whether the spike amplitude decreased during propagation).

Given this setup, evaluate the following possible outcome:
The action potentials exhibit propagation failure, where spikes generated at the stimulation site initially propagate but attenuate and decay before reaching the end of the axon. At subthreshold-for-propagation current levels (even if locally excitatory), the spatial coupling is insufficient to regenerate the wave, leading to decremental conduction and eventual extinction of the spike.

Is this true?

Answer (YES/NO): NO